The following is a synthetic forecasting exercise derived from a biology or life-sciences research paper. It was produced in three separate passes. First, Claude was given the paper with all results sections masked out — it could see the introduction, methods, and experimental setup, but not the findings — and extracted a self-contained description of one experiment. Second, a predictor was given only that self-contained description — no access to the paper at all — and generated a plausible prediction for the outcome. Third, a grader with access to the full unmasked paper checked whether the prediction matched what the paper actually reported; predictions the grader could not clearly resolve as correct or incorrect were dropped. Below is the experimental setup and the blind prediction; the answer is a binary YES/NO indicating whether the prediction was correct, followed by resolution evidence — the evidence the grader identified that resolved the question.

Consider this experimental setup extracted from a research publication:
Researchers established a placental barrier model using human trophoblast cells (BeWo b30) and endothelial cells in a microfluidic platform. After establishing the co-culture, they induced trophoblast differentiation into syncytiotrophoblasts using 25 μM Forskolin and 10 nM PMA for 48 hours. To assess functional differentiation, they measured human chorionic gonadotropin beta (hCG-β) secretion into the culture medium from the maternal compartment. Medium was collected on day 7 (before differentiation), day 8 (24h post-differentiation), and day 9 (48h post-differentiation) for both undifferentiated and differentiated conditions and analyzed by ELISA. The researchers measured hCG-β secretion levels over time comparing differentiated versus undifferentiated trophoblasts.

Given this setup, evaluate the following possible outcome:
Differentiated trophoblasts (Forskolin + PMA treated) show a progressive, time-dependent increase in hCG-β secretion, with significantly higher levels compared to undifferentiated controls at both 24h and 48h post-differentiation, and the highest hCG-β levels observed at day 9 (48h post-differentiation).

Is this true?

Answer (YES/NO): YES